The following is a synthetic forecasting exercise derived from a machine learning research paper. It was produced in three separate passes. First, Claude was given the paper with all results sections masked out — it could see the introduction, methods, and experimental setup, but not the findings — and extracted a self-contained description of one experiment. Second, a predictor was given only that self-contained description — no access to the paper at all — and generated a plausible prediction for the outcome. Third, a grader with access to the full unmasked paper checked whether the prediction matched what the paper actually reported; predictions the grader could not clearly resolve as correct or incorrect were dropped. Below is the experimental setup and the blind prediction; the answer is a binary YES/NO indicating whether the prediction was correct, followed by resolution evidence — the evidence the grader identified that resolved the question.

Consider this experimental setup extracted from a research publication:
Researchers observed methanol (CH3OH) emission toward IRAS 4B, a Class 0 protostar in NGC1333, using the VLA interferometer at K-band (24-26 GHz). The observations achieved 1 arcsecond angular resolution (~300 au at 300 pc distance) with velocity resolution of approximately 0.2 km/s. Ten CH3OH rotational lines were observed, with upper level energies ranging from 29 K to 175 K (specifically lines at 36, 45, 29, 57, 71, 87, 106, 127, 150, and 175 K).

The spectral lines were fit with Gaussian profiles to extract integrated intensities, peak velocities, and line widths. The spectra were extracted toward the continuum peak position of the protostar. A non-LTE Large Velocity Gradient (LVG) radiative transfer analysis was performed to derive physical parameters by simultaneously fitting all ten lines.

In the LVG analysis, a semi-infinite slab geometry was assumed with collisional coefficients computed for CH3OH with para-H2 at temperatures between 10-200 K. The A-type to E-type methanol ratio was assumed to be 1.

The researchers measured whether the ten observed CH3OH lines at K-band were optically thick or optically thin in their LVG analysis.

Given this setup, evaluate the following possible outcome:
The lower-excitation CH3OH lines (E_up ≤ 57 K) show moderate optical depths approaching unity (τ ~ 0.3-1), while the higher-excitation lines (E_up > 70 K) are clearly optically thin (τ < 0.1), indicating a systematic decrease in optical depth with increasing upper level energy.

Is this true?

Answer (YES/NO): NO